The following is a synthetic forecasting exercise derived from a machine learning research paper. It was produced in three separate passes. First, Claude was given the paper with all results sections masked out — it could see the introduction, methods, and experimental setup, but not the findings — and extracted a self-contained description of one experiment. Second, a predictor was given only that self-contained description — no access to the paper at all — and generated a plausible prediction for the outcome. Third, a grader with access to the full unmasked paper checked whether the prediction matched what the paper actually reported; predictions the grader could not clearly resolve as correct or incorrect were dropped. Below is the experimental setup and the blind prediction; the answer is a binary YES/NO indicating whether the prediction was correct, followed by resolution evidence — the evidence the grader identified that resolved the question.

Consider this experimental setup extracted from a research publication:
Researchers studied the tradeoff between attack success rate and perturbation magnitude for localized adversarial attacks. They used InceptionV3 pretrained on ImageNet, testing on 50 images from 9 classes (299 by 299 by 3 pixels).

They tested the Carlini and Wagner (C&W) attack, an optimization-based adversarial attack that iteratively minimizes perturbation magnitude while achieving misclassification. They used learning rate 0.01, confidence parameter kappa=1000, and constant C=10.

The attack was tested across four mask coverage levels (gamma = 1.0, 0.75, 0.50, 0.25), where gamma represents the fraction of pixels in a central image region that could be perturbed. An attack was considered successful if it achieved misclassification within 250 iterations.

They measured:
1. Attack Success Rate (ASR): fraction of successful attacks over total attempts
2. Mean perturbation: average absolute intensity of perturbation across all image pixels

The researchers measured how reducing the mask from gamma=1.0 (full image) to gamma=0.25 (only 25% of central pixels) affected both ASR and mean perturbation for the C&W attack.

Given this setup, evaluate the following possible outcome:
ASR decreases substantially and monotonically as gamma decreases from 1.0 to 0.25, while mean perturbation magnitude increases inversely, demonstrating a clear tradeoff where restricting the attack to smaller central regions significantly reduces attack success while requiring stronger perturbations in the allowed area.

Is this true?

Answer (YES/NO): NO